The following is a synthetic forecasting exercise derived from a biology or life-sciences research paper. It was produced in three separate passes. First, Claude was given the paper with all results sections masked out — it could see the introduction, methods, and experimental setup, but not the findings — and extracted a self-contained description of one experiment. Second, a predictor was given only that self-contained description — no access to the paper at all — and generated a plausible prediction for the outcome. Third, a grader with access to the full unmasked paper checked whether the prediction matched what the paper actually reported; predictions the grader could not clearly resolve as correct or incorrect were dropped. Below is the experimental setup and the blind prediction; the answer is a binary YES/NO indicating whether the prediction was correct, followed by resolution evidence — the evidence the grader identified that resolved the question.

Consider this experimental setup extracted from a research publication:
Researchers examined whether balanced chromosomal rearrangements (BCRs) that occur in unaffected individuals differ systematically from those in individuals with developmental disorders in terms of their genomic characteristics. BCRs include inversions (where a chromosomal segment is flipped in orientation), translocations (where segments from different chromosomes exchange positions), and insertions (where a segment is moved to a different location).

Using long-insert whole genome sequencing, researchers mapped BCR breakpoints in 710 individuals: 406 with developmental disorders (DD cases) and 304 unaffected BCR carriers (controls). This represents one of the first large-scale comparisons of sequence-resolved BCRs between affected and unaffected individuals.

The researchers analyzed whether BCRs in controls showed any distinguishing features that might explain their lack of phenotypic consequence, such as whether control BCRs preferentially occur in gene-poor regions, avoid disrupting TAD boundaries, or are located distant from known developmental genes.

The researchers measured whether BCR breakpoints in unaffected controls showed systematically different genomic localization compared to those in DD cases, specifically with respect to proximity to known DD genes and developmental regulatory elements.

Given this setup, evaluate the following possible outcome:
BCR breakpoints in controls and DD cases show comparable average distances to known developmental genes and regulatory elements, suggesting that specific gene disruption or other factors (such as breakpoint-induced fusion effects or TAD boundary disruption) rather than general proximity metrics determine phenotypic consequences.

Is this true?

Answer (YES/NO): YES